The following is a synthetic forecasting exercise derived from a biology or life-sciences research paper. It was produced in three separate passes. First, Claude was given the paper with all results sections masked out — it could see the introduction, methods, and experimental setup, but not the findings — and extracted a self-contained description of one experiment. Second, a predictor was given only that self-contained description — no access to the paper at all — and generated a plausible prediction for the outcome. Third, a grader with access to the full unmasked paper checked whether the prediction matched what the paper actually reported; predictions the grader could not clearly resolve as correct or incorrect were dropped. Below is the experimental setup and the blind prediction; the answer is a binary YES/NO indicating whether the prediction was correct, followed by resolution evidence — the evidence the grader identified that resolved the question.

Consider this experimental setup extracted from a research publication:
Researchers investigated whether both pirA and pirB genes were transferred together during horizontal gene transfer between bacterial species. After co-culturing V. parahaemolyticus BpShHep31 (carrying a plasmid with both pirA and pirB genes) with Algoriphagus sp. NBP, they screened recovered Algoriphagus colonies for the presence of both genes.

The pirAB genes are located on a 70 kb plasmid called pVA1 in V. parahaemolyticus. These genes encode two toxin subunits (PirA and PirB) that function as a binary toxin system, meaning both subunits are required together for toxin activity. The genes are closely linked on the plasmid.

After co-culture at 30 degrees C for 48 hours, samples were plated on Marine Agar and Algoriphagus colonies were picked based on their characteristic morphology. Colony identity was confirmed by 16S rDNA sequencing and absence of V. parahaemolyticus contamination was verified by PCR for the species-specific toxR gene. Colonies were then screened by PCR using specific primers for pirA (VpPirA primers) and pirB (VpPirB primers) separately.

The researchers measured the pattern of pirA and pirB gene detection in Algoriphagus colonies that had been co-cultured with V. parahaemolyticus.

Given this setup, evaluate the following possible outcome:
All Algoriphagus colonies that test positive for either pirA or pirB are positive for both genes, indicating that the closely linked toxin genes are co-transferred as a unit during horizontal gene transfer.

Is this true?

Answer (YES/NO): YES